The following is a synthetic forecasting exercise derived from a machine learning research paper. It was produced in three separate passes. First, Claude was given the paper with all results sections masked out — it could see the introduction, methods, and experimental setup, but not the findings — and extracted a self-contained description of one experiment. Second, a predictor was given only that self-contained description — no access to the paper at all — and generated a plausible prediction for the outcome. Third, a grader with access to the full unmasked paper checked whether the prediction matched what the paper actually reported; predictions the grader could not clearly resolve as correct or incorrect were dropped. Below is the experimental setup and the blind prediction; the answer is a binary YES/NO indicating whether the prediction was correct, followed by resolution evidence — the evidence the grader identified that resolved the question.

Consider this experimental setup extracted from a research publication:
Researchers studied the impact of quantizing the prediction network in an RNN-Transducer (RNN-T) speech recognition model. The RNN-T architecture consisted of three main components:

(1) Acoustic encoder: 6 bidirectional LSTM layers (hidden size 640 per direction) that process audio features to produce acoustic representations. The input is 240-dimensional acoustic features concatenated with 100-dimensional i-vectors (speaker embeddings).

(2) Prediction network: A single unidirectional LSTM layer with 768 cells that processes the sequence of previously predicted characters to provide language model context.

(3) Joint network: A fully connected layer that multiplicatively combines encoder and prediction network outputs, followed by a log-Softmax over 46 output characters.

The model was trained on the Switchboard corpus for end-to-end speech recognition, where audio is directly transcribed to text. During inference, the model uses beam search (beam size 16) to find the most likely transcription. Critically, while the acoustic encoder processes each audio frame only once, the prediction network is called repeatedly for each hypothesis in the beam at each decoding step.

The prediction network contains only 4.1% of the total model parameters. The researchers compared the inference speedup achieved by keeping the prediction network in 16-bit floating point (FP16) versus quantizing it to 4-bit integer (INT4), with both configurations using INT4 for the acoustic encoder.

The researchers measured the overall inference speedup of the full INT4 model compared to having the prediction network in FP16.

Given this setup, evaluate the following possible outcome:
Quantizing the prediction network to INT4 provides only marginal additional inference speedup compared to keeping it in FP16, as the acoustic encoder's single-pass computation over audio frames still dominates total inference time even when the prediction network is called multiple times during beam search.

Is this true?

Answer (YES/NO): NO